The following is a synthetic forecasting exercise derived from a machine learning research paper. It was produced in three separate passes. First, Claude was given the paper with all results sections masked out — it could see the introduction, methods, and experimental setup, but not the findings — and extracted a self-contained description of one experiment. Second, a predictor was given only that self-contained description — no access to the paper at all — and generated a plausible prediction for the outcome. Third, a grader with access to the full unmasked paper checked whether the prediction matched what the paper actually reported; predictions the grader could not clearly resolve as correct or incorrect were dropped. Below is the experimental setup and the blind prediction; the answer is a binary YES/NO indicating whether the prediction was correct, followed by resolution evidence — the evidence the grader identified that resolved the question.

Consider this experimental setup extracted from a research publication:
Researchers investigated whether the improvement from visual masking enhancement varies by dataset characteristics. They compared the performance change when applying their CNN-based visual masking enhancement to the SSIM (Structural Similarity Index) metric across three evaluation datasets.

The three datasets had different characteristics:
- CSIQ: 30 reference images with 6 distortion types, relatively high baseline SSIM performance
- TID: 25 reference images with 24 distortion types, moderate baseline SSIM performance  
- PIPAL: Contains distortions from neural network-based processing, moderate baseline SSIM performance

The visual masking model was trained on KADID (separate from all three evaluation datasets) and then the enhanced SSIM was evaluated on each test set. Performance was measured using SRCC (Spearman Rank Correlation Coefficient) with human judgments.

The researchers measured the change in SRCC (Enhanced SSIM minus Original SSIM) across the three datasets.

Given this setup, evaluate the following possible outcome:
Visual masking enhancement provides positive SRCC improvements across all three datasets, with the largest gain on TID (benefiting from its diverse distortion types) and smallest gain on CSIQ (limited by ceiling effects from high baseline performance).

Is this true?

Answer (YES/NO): YES